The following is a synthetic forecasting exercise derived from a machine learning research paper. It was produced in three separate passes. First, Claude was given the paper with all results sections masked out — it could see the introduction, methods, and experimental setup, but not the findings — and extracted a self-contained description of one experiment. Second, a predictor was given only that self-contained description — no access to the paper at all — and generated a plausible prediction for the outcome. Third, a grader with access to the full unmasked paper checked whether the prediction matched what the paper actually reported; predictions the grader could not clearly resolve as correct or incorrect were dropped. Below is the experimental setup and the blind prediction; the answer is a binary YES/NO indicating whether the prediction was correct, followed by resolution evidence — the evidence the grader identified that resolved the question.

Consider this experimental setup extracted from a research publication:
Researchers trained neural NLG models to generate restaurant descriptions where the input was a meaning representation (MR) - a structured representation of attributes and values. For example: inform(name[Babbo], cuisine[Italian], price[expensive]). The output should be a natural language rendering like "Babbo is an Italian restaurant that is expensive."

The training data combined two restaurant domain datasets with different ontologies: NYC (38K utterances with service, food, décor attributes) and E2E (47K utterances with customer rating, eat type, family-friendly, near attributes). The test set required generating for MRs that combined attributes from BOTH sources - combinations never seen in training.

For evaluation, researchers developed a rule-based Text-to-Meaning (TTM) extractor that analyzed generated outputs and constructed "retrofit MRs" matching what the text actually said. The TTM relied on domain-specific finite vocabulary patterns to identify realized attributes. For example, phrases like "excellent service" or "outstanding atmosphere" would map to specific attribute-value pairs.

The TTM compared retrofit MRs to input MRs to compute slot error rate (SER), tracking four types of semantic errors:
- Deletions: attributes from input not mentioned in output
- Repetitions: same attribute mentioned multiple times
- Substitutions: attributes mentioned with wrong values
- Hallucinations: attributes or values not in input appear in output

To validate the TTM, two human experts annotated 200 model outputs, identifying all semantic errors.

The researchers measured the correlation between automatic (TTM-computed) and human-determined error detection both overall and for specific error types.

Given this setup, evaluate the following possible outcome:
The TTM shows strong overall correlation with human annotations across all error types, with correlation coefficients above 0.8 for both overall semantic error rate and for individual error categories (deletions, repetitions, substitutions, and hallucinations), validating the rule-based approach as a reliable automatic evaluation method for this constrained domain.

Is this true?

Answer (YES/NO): NO